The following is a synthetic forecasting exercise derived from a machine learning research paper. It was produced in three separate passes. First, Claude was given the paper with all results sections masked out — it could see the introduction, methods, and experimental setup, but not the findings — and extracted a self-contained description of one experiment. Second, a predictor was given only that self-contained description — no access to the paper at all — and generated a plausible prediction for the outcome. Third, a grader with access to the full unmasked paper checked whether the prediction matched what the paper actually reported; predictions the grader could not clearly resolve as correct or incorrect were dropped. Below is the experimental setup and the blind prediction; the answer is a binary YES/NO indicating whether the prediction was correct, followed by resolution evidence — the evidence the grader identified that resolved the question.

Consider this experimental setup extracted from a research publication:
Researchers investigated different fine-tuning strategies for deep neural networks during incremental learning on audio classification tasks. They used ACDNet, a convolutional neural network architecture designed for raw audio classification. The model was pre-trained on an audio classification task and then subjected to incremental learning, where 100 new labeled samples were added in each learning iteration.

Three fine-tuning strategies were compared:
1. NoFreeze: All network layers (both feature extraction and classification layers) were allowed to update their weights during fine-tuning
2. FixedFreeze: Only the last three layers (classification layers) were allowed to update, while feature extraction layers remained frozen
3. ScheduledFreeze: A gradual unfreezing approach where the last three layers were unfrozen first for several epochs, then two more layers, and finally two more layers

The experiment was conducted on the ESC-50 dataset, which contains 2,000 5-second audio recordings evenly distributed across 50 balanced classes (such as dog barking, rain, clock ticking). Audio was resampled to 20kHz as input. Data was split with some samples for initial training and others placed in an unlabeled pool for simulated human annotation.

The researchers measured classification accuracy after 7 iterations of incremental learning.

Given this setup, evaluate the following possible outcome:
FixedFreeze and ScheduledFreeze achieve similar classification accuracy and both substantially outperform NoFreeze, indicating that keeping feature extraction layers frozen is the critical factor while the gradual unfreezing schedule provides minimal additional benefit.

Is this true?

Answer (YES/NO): NO